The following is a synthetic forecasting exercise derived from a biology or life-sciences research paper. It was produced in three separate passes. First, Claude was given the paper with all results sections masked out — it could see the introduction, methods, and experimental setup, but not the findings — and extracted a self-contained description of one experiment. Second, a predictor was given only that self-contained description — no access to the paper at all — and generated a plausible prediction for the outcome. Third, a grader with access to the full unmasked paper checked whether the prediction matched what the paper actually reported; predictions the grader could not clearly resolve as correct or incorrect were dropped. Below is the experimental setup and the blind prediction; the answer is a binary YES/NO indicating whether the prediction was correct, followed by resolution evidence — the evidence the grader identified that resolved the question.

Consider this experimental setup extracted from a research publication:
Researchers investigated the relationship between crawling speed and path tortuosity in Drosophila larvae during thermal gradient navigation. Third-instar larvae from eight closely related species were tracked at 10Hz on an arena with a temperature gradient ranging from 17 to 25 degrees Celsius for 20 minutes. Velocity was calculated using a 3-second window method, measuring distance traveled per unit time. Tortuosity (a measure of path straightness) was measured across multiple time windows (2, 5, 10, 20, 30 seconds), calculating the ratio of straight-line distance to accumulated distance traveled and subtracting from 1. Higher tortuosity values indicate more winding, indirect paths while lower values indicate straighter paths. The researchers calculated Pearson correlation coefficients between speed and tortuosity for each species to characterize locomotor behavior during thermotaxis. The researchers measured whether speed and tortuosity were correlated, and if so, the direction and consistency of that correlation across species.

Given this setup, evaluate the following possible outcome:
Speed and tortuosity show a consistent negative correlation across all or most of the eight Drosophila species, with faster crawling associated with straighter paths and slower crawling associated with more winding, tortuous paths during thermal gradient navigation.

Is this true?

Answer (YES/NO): YES